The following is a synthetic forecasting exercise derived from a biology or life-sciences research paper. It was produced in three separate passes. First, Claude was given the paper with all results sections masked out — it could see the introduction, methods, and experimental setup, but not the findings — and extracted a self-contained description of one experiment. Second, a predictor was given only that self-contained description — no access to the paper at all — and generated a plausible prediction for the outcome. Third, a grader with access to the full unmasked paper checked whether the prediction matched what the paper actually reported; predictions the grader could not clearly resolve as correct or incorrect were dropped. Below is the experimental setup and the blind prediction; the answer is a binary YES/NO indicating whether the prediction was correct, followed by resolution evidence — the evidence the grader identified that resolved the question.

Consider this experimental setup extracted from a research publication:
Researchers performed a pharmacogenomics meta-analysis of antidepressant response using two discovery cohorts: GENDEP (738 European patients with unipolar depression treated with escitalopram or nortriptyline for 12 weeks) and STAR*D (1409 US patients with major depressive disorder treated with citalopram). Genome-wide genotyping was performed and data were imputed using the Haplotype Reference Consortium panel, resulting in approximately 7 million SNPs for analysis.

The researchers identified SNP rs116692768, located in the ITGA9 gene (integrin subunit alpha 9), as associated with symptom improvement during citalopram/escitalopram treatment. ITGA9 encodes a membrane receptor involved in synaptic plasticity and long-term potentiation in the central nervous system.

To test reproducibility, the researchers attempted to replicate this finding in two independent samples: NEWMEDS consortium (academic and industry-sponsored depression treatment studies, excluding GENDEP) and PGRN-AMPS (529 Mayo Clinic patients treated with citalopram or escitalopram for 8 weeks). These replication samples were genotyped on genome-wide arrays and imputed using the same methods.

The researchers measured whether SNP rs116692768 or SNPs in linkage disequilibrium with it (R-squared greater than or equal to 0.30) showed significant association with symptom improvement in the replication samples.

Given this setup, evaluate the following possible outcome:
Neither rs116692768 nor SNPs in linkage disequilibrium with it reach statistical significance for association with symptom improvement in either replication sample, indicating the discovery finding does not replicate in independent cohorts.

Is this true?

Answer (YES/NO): NO